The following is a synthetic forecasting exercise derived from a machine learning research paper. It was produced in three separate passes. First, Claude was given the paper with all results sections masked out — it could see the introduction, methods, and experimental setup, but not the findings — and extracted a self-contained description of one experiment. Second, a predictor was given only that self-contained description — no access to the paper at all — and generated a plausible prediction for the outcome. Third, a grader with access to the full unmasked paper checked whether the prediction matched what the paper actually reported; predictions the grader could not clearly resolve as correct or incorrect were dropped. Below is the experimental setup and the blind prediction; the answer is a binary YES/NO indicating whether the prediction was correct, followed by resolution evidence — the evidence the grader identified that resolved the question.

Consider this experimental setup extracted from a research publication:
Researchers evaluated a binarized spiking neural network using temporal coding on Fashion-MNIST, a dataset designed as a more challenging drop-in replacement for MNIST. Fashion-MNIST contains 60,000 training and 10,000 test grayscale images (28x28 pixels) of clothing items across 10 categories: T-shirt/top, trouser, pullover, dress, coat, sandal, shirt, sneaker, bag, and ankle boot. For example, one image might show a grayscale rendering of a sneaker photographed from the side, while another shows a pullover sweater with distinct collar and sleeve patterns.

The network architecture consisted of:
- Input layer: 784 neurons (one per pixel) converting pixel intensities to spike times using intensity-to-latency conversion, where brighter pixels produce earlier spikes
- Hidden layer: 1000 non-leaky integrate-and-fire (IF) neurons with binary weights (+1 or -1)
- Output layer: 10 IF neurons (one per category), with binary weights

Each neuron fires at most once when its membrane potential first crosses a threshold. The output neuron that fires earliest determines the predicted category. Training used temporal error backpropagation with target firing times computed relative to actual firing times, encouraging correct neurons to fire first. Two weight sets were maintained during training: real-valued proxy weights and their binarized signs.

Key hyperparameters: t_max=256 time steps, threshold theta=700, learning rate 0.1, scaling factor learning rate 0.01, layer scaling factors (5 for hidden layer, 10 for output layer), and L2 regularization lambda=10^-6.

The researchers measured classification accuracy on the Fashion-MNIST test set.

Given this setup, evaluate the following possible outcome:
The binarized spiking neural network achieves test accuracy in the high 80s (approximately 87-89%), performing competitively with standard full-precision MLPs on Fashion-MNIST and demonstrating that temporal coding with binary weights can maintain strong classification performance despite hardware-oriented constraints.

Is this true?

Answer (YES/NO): YES